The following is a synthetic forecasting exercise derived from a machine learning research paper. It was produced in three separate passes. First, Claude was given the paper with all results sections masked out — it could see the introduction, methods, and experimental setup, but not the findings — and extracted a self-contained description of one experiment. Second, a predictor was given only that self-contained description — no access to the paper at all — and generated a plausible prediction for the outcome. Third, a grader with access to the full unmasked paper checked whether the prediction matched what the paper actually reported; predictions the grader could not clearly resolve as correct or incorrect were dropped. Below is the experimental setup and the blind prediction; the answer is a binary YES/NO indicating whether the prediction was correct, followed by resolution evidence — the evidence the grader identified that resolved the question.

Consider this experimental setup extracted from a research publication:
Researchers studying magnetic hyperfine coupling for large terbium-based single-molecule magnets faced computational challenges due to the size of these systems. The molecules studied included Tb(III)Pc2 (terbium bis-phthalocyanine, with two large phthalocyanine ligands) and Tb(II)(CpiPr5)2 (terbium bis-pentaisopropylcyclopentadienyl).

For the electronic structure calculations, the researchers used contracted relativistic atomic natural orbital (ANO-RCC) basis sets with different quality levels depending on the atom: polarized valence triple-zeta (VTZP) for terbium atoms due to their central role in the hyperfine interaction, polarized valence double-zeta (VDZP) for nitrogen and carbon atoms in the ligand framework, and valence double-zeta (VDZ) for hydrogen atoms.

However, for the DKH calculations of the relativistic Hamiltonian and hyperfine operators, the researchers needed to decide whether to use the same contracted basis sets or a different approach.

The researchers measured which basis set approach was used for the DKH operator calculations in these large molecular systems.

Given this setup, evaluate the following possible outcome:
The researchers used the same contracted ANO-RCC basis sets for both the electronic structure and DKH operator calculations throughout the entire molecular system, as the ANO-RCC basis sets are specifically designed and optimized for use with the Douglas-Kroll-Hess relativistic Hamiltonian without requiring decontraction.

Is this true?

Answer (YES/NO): NO